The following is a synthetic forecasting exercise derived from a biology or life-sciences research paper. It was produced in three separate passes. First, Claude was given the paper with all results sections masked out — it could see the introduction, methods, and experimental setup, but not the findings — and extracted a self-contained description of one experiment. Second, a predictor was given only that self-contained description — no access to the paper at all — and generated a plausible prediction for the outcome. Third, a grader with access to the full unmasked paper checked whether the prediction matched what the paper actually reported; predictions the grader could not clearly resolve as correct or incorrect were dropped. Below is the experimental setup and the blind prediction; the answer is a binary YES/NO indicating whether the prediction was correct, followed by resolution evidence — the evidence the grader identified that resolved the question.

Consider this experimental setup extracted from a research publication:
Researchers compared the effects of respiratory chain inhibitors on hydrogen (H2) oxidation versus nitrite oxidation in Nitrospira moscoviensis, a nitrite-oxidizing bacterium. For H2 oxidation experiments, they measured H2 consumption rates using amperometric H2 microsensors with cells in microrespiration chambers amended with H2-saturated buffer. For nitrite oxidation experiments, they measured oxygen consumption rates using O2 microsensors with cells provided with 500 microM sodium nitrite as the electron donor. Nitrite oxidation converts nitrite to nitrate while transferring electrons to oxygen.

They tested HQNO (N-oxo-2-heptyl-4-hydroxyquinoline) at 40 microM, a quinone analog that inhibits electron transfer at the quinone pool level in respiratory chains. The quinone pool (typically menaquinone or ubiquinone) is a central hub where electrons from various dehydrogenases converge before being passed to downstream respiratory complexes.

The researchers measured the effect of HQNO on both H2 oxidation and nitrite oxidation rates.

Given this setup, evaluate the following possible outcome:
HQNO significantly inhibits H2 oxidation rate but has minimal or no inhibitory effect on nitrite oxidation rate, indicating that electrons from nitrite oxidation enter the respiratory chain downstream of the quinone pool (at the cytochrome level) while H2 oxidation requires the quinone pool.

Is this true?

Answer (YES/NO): YES